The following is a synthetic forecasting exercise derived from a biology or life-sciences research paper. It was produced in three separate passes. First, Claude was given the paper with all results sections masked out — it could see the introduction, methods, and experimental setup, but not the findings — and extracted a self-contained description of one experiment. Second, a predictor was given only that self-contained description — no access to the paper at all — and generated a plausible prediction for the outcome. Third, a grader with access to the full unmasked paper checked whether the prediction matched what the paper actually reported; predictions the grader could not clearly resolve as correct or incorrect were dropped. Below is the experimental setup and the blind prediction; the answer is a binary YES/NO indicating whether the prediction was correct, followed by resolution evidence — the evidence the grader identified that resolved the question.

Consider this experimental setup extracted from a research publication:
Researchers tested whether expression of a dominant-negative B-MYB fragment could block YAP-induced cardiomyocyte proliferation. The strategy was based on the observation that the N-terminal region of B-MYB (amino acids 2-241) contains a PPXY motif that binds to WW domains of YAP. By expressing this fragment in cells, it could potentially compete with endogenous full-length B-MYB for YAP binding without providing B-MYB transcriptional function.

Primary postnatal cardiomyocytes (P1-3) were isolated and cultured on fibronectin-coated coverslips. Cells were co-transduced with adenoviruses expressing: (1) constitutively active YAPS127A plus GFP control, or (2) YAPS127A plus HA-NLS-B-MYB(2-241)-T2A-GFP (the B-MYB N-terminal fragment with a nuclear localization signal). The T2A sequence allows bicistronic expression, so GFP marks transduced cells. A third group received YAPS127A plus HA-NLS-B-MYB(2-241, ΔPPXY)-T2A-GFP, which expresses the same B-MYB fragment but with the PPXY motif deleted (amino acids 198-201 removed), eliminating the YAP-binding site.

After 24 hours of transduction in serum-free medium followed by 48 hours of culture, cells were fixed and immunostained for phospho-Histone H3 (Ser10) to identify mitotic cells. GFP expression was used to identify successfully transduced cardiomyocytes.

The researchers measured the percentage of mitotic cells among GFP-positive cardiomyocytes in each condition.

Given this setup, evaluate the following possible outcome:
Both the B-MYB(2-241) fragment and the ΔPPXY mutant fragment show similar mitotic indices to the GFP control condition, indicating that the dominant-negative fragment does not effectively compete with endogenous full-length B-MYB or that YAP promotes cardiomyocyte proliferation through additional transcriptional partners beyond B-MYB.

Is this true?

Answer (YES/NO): NO